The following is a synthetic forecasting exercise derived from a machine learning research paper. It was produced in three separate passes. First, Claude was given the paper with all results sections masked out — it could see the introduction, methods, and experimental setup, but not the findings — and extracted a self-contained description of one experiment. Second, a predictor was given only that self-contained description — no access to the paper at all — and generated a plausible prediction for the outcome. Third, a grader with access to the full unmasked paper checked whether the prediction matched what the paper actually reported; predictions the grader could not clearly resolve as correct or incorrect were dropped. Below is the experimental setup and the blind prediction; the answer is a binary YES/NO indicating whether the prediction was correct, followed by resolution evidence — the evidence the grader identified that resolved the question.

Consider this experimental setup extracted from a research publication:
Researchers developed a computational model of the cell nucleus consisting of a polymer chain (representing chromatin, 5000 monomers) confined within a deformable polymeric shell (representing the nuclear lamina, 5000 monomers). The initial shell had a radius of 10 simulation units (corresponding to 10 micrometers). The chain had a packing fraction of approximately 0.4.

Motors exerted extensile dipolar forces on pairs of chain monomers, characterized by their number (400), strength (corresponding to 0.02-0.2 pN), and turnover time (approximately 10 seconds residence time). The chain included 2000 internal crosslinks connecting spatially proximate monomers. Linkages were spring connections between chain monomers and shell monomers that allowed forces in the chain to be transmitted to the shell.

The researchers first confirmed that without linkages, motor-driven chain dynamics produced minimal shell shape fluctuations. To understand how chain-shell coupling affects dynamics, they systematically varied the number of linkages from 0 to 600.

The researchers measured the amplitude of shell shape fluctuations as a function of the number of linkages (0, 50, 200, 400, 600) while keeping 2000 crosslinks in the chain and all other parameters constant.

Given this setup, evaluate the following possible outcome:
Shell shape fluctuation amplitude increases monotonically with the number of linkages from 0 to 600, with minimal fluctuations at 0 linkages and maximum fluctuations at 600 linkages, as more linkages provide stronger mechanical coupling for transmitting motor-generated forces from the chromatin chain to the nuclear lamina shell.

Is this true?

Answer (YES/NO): NO